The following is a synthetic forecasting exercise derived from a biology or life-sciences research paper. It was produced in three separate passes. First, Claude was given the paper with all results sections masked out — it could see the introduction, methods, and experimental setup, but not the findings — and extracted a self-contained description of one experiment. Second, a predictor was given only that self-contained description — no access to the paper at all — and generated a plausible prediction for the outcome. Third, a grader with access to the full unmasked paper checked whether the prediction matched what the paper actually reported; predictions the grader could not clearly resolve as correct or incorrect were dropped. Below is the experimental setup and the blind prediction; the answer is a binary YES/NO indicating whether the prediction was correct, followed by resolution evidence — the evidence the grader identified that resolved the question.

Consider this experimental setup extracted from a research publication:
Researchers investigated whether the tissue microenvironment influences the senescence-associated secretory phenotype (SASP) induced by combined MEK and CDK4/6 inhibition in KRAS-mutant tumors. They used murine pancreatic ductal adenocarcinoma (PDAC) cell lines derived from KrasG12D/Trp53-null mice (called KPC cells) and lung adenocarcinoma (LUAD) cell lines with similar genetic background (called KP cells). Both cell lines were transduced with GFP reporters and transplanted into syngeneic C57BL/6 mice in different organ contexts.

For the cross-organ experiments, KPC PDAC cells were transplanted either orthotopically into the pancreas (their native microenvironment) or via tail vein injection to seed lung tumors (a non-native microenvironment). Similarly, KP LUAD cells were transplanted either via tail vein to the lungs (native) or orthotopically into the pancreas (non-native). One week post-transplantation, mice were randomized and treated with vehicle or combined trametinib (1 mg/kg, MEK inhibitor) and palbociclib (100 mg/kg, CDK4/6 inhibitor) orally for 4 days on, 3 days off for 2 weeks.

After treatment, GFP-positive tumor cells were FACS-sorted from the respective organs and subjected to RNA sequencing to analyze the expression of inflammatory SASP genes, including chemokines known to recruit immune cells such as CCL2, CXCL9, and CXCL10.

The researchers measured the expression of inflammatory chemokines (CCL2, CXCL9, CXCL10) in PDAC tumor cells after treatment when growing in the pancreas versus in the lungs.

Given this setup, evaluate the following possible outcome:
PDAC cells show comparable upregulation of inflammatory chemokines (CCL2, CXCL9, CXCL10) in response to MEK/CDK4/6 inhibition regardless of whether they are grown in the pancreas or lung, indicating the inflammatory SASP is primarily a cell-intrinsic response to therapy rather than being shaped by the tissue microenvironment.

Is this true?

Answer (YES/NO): NO